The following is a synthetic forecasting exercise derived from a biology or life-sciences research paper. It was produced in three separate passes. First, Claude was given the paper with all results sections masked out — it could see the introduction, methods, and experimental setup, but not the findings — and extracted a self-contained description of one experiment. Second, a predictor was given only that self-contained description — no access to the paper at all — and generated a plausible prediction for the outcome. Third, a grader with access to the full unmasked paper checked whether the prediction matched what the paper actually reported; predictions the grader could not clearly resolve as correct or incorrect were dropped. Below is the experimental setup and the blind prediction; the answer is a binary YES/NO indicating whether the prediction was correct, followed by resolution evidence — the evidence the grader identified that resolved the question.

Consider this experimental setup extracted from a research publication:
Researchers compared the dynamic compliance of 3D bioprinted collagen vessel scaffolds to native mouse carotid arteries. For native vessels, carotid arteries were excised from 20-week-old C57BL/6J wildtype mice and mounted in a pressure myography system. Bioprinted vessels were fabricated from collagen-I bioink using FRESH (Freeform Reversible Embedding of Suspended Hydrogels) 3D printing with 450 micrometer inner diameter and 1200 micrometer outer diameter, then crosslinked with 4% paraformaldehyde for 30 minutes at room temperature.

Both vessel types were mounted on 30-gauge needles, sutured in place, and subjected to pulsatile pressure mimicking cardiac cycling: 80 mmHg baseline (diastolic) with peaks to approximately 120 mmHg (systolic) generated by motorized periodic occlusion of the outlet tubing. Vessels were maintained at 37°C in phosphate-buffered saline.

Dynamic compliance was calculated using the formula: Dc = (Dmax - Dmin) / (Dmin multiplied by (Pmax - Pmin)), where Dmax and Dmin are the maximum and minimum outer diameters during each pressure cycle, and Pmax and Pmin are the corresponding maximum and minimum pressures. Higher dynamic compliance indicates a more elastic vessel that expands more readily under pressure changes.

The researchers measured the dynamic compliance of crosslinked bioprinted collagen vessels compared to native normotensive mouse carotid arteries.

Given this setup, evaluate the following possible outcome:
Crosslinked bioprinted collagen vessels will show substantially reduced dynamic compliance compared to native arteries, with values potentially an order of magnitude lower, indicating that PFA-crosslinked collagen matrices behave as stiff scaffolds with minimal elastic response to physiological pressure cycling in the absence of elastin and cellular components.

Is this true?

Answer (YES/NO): YES